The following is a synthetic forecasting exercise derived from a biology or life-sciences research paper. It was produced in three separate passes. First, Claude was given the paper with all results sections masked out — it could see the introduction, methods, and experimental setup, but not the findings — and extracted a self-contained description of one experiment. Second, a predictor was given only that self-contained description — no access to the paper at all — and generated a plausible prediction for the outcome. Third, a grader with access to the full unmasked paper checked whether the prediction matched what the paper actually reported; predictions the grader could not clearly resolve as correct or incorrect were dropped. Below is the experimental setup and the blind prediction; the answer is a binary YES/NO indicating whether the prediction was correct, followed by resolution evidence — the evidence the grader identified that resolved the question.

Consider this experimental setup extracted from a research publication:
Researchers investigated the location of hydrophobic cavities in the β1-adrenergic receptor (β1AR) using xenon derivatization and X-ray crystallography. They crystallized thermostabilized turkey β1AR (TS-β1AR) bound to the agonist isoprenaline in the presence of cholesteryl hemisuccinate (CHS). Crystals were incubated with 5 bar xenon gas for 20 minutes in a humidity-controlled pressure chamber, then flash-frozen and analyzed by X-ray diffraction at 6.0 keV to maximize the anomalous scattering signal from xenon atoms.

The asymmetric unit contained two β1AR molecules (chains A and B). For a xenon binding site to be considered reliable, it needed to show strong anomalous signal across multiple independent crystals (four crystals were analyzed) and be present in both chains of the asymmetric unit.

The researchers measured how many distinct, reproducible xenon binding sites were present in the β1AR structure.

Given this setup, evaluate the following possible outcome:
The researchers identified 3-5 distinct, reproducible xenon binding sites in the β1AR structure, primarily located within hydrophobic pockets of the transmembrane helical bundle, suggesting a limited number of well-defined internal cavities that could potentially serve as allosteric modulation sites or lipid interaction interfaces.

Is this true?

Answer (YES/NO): NO